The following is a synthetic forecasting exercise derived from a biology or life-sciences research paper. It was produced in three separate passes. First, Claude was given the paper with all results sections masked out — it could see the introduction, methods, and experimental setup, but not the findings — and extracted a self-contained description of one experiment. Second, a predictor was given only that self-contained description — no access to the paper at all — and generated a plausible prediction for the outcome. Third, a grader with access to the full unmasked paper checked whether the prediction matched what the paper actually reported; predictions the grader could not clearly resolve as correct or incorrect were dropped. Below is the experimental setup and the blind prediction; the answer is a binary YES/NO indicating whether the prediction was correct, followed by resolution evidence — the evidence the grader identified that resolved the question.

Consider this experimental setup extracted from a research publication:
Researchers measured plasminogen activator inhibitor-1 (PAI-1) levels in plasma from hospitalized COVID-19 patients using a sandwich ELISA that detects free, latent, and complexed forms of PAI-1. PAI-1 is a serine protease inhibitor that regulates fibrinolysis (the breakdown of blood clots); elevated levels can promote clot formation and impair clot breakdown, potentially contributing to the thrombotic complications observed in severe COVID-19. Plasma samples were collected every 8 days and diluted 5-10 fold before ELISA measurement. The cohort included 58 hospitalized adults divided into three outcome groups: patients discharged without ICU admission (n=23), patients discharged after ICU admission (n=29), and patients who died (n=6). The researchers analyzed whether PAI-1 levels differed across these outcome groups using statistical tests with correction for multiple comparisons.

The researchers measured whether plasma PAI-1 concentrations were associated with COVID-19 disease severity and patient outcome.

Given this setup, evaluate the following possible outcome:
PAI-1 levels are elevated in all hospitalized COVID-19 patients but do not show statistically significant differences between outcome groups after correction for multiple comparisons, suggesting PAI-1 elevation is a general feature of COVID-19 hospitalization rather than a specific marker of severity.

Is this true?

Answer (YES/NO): NO